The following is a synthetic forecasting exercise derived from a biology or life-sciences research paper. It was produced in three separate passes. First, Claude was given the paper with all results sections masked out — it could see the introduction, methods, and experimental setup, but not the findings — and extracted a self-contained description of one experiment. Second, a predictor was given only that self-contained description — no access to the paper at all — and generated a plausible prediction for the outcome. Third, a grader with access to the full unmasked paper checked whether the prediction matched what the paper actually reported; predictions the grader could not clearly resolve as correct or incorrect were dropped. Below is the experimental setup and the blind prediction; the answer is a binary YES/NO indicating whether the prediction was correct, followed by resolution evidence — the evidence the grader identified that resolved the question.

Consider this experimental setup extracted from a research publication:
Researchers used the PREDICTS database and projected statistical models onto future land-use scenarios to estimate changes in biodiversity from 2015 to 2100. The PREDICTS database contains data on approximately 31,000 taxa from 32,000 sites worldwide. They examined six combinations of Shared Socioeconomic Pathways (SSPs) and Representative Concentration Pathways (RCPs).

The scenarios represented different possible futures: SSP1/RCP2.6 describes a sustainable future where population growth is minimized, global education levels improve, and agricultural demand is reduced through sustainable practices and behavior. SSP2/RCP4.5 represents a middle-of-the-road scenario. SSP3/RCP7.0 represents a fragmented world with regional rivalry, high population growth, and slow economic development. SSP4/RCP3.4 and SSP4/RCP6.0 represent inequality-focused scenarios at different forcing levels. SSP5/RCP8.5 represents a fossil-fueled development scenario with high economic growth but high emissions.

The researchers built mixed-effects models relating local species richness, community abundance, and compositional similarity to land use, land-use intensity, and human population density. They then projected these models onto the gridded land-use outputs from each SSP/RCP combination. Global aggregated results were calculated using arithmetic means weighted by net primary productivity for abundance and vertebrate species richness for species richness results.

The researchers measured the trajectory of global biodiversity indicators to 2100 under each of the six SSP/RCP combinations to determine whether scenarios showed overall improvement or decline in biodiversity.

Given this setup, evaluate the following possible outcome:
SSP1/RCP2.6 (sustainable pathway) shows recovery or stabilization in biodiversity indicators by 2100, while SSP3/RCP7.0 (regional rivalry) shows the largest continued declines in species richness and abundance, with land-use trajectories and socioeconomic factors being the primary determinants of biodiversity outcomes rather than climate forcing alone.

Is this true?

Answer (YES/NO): NO